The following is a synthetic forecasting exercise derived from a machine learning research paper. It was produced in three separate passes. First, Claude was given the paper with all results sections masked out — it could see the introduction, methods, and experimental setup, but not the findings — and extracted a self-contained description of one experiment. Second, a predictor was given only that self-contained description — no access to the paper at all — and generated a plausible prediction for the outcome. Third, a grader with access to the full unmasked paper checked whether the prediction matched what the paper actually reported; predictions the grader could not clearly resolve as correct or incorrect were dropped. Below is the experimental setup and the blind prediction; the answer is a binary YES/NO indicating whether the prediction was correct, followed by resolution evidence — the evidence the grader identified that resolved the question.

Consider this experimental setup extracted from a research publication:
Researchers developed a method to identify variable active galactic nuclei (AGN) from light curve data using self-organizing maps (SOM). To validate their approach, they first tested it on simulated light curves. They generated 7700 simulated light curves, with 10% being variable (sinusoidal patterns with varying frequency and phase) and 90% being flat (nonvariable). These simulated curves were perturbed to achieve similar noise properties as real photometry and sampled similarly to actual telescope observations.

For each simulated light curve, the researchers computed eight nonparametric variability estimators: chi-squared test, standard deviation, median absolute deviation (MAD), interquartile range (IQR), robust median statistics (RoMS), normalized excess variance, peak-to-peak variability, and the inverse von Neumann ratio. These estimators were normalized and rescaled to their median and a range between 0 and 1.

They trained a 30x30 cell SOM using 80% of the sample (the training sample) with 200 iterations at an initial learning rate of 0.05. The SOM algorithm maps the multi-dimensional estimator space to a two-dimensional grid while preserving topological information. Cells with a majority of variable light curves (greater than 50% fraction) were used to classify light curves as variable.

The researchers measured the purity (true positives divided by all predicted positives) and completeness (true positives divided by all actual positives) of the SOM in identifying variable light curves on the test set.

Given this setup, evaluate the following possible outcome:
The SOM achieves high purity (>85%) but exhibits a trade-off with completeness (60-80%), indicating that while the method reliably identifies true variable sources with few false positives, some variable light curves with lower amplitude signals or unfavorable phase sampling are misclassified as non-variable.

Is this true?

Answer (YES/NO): YES